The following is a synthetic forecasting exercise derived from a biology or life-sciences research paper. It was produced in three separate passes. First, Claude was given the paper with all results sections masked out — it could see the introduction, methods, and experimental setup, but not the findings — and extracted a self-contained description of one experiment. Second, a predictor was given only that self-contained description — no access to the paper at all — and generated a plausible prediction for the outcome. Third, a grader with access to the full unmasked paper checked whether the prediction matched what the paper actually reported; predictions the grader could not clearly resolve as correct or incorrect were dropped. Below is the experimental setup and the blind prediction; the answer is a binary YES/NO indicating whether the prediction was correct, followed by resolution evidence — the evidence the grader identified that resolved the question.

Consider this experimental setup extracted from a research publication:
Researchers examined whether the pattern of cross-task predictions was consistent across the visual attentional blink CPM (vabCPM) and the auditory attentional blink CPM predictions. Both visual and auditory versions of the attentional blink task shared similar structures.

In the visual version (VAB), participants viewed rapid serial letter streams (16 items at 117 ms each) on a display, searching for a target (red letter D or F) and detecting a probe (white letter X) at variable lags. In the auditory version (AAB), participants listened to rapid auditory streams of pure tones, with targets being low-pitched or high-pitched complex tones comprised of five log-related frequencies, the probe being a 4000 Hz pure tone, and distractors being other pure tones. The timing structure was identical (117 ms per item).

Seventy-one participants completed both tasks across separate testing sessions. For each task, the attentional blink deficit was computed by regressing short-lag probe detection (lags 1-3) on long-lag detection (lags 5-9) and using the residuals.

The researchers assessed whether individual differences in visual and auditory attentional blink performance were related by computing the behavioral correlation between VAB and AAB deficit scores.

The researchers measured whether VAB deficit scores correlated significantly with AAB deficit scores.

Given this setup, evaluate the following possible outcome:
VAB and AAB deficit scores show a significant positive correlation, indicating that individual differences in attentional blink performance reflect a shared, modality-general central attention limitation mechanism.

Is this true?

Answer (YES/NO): NO